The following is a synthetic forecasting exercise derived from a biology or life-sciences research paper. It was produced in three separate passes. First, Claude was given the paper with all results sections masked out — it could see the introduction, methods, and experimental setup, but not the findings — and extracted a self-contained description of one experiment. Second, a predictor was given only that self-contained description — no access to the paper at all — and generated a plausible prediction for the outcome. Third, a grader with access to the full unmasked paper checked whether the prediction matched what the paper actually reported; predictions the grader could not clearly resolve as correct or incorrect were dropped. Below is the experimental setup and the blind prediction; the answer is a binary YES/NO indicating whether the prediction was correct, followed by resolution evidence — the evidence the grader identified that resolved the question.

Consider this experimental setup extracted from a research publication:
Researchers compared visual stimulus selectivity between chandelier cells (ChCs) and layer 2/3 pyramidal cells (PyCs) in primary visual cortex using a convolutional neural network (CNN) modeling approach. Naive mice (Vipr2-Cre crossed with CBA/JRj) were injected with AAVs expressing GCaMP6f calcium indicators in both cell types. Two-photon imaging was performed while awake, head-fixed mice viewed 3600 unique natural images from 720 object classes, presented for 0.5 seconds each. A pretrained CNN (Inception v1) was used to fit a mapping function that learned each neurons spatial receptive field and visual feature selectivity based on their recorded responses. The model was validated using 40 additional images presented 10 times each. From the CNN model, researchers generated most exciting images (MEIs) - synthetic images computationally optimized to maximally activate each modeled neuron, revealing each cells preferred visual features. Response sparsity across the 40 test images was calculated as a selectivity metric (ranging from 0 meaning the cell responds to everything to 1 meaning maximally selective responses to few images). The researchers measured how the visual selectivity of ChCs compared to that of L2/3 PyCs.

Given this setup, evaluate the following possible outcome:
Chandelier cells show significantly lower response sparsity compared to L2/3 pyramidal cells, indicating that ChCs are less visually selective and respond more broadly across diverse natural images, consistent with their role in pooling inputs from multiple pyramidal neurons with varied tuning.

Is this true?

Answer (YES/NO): YES